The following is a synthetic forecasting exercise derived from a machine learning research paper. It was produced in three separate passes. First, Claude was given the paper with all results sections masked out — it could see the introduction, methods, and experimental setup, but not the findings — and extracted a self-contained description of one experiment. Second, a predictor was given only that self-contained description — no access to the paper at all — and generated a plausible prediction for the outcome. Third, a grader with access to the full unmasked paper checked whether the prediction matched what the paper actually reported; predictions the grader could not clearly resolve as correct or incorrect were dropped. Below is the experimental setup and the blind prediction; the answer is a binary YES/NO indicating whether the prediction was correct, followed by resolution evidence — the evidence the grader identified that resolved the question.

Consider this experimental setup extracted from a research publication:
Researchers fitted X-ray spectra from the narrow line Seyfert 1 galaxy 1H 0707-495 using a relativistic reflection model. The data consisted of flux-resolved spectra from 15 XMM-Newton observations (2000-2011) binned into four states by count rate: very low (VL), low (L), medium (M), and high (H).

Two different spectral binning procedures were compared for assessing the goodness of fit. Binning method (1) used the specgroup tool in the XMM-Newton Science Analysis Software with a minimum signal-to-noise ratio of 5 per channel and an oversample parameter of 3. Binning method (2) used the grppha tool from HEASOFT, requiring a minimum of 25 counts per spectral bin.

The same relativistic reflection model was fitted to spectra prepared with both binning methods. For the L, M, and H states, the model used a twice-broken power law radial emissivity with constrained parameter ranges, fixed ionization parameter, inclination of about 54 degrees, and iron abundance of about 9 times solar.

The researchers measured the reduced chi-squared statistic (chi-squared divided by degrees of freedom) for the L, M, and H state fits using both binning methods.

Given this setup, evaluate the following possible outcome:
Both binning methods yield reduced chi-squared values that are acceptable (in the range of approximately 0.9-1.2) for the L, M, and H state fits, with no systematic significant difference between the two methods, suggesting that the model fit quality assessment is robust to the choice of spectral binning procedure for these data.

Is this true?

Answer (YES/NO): NO